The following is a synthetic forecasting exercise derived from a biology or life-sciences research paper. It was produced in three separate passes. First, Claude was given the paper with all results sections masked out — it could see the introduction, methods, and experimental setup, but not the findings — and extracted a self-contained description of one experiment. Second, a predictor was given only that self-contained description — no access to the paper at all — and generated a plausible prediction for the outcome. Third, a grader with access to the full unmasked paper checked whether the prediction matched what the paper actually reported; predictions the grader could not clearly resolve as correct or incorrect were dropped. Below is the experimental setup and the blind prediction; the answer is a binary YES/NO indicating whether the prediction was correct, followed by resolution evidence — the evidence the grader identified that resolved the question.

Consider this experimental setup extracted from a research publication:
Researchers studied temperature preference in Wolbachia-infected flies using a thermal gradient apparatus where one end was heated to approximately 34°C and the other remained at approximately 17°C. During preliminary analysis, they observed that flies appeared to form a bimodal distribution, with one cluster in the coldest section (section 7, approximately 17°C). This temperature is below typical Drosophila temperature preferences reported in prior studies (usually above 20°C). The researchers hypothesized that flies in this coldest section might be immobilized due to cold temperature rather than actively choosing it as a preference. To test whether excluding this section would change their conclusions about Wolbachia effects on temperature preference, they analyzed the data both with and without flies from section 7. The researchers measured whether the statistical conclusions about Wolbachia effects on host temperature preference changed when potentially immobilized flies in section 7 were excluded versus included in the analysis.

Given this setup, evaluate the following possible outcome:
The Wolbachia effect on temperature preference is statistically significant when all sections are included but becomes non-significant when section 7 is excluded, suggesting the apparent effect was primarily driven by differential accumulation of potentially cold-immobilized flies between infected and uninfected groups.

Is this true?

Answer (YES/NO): NO